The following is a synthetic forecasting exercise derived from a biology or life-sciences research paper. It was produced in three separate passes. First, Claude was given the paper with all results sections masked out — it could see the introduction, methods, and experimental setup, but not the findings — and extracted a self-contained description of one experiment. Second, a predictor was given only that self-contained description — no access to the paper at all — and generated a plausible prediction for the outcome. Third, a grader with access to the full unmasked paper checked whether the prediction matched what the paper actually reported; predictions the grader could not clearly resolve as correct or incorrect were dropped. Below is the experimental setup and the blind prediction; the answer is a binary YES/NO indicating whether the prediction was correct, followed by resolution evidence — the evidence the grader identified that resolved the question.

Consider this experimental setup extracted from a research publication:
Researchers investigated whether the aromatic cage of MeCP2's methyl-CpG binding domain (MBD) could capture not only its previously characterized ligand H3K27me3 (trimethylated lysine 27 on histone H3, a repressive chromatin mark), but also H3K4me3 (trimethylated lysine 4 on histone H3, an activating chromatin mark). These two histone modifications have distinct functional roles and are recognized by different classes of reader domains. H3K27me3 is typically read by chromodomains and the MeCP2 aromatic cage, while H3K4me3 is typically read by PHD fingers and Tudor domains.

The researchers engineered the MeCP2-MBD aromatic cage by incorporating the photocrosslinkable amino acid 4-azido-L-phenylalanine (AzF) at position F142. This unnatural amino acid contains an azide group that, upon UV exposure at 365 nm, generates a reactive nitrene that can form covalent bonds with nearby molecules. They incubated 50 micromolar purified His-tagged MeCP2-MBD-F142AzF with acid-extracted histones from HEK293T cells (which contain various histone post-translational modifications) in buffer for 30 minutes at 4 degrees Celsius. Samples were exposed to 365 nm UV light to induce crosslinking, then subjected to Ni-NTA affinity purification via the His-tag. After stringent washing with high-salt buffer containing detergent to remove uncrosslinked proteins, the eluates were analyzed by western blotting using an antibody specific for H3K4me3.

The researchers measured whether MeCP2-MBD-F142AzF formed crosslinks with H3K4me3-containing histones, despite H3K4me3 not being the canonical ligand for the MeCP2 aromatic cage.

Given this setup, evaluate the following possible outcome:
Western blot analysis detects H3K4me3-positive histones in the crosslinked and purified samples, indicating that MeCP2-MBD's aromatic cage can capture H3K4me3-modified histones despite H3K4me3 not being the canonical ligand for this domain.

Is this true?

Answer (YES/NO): NO